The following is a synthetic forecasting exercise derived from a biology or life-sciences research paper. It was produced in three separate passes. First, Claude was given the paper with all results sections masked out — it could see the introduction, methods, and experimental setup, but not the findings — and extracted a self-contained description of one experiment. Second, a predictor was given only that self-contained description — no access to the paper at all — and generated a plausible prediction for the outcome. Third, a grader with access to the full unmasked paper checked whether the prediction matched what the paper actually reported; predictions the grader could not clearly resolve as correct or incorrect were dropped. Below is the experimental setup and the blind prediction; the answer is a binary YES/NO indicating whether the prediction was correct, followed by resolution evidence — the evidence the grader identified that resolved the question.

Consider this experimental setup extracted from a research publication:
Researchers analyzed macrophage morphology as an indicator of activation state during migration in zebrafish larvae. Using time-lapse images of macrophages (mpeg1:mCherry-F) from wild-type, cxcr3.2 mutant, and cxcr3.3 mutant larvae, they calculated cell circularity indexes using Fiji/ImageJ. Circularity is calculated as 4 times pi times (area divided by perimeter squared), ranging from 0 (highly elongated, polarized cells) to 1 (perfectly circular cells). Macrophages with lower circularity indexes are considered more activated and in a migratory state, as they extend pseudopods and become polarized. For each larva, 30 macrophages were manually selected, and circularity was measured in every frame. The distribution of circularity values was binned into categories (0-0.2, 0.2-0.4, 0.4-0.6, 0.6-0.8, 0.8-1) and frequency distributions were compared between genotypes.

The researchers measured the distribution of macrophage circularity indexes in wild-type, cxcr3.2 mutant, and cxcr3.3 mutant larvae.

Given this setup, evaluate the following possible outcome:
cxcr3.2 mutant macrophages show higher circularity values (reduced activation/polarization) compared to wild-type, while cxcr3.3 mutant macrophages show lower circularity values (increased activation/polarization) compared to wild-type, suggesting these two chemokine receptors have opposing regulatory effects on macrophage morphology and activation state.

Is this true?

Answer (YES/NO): YES